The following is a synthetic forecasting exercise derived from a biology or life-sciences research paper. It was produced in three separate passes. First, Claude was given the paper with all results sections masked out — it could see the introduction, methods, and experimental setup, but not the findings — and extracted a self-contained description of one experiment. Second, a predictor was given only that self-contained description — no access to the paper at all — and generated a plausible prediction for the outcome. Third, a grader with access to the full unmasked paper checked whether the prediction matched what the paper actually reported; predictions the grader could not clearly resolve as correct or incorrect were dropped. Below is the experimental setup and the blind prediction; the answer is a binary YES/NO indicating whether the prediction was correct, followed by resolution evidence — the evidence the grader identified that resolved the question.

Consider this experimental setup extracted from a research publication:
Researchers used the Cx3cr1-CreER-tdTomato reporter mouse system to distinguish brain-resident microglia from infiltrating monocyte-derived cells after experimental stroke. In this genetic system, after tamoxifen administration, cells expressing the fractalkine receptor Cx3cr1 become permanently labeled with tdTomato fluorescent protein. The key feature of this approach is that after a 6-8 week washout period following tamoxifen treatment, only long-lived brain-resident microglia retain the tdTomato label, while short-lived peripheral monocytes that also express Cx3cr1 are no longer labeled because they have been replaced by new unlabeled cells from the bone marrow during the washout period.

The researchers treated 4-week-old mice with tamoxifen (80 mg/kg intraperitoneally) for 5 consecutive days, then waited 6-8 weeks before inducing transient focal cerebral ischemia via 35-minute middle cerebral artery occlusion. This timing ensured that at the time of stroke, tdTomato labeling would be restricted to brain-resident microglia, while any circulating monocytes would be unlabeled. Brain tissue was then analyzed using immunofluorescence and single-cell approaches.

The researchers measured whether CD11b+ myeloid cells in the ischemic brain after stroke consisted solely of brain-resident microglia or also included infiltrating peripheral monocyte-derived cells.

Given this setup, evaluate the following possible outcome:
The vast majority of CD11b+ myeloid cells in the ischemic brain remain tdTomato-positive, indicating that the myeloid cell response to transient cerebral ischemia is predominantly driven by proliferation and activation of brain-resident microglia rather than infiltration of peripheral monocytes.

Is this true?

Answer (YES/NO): NO